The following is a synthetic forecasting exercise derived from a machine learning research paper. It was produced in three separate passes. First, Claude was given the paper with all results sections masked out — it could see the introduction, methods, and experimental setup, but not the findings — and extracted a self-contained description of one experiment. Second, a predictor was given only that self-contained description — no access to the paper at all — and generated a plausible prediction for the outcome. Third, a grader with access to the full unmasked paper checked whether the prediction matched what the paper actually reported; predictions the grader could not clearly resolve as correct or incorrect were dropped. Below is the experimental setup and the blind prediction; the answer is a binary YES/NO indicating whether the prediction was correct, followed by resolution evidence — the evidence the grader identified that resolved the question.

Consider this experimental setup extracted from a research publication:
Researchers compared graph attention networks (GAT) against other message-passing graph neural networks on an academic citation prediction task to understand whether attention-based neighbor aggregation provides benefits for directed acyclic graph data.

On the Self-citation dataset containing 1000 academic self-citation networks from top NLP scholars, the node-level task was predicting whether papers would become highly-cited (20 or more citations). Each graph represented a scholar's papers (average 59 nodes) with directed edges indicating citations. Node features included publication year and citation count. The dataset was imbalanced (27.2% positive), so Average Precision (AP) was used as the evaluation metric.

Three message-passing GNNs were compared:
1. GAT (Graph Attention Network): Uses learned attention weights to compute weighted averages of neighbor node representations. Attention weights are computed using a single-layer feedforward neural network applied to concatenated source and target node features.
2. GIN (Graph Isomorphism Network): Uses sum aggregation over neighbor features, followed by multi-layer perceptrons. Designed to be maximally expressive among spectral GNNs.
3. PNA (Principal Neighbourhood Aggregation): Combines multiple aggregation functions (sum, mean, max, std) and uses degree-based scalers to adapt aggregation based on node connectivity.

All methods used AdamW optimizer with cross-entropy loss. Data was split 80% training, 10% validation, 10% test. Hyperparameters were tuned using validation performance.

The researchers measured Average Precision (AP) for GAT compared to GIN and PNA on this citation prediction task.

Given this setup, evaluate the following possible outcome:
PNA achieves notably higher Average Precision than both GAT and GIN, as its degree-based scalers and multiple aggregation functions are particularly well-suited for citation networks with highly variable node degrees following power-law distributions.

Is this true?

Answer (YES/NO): YES